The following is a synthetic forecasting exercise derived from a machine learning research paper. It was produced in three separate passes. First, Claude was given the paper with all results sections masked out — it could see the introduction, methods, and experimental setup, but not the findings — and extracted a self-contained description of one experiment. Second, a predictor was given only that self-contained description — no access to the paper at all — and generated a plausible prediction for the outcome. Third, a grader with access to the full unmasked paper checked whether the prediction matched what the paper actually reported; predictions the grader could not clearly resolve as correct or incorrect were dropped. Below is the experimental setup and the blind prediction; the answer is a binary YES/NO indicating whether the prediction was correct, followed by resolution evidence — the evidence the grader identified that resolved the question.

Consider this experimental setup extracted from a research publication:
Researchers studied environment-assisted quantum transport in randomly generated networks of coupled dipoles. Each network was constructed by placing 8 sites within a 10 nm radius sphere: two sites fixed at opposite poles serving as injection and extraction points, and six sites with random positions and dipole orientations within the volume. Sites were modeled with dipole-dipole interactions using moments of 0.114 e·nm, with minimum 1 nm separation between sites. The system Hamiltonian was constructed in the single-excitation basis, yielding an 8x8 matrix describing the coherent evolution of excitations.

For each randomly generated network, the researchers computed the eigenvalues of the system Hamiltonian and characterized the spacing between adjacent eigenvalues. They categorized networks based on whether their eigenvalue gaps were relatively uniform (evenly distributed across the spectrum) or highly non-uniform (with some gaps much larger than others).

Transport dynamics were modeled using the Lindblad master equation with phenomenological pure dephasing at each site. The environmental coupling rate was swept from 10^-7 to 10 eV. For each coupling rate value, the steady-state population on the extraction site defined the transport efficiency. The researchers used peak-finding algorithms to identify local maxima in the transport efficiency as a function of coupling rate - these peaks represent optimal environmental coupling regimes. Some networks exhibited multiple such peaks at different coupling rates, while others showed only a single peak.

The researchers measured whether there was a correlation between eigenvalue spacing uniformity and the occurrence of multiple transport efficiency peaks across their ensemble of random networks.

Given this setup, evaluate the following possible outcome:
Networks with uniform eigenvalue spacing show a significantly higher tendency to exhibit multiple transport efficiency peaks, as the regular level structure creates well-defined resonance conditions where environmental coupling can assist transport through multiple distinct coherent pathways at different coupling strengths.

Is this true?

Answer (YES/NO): NO